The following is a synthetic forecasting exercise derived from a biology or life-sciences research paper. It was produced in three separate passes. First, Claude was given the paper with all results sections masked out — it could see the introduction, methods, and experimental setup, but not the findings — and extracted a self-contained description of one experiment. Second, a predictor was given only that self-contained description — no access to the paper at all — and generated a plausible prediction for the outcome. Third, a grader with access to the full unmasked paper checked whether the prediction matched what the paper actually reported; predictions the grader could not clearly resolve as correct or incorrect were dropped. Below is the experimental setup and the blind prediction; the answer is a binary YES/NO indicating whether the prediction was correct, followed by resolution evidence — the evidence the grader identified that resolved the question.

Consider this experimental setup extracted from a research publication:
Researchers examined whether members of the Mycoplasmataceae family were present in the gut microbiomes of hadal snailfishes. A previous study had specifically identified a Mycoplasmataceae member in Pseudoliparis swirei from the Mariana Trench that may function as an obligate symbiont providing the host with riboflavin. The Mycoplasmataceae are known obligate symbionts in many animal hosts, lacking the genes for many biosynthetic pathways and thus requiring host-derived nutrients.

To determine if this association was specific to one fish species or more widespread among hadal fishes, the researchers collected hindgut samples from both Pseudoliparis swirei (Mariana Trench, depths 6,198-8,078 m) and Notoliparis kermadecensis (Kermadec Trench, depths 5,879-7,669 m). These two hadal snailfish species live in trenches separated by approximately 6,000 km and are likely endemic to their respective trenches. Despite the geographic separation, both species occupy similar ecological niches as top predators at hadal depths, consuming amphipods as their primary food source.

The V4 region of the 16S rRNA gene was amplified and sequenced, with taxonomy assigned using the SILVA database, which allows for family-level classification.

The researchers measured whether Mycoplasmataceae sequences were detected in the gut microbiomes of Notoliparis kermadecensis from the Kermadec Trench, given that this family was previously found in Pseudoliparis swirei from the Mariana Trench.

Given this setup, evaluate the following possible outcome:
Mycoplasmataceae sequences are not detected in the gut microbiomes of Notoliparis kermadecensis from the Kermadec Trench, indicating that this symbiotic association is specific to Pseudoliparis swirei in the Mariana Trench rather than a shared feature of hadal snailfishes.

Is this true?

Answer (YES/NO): NO